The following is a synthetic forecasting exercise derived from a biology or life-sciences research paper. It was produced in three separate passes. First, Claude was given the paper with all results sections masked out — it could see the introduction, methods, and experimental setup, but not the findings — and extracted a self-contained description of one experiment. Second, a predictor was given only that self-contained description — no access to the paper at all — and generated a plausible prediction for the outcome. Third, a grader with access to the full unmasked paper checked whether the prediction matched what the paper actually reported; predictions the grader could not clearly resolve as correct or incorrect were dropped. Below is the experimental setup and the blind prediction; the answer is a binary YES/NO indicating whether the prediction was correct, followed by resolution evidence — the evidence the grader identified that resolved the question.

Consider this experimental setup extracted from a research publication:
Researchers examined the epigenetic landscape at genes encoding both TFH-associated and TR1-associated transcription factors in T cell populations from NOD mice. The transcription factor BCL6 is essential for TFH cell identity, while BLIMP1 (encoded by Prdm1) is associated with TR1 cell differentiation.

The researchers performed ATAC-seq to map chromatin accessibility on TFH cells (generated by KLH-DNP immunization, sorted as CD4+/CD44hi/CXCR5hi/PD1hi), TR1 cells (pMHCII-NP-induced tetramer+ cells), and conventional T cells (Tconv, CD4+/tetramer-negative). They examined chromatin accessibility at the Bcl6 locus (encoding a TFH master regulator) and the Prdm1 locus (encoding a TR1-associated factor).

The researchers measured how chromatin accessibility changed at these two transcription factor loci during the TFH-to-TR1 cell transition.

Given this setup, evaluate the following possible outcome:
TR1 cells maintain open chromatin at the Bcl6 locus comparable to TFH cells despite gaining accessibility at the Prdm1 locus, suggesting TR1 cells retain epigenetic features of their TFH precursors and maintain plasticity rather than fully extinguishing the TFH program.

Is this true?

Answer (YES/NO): NO